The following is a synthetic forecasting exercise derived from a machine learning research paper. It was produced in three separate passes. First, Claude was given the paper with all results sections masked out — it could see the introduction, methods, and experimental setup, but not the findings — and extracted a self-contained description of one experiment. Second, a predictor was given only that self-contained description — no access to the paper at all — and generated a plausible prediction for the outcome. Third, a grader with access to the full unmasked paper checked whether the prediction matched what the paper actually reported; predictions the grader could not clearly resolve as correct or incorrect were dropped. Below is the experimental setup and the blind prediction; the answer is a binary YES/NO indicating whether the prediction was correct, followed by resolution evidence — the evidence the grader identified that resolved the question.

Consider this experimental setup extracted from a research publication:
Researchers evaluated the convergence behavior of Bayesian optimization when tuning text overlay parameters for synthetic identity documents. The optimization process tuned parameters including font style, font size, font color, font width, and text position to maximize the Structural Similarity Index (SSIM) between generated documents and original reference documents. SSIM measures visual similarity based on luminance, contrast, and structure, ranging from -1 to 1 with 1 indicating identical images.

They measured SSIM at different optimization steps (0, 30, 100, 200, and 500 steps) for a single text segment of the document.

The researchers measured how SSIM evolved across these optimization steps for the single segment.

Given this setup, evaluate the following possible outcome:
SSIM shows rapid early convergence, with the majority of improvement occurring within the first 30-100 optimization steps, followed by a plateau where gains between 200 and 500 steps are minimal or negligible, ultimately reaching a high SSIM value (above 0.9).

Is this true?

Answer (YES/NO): YES